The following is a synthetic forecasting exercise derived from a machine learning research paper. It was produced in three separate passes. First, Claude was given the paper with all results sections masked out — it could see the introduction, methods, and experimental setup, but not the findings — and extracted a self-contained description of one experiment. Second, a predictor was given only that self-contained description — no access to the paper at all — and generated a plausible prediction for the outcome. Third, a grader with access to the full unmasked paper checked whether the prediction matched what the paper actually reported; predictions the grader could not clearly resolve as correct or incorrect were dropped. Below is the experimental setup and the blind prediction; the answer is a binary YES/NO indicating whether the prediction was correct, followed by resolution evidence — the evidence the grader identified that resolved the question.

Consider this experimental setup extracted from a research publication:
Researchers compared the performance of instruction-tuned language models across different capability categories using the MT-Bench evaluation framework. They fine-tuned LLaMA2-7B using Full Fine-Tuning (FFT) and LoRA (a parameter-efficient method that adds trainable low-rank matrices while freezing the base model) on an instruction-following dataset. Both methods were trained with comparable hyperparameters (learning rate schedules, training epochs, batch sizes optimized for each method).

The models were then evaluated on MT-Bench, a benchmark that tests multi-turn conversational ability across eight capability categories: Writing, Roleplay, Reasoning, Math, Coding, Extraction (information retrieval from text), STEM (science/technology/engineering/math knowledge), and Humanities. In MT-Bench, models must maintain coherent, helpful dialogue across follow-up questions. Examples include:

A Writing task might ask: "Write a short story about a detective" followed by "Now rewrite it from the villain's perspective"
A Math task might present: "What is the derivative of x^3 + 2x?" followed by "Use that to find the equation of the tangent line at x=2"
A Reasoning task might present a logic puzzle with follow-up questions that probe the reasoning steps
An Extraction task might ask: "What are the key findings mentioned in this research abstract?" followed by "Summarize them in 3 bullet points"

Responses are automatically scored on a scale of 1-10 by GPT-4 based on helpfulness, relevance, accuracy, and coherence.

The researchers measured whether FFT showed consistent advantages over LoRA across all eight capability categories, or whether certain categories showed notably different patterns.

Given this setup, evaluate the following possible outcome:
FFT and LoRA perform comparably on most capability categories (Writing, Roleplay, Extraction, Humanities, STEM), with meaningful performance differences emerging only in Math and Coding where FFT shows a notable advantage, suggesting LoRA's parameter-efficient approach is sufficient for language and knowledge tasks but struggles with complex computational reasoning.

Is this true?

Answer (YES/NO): NO